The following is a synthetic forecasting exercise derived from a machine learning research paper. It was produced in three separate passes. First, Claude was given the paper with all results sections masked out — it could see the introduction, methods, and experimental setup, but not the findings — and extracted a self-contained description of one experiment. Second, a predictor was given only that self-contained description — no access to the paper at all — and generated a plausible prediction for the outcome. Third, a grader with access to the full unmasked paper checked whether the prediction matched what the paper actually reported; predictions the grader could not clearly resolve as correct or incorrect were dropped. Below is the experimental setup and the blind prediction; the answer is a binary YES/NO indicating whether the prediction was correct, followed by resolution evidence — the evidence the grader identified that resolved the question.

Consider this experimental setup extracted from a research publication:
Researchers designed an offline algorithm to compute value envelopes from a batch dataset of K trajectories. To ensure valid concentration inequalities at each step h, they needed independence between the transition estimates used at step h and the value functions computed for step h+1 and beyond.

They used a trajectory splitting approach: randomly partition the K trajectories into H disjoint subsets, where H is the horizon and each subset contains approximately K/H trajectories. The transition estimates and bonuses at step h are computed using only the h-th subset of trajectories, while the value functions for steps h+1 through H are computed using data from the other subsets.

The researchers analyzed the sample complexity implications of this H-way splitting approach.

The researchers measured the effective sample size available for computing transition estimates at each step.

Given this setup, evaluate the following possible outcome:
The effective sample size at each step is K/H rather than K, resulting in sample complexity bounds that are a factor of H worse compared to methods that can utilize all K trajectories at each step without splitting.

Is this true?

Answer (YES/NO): YES